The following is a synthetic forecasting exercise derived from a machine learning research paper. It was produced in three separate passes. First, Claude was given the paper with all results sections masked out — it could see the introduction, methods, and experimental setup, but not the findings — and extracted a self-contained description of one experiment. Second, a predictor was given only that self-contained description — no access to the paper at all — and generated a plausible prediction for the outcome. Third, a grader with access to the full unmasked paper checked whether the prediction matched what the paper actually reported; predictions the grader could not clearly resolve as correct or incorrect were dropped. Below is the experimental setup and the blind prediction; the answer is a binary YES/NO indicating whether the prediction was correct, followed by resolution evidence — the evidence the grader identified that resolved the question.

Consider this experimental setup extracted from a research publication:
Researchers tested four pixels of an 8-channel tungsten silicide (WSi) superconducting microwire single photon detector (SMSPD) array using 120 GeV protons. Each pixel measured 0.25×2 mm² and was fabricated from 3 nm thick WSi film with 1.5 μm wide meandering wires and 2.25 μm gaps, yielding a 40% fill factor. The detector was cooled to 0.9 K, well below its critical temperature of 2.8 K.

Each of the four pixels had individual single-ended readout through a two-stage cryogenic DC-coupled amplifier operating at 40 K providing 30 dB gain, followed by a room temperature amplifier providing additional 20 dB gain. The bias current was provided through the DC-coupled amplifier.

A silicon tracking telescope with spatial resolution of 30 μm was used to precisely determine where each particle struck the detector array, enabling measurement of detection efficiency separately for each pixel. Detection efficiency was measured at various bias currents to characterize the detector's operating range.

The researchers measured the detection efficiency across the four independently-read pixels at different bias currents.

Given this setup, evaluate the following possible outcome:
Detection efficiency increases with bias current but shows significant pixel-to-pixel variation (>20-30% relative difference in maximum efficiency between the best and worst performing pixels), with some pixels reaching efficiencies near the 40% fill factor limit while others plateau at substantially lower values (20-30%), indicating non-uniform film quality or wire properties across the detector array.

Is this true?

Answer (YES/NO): NO